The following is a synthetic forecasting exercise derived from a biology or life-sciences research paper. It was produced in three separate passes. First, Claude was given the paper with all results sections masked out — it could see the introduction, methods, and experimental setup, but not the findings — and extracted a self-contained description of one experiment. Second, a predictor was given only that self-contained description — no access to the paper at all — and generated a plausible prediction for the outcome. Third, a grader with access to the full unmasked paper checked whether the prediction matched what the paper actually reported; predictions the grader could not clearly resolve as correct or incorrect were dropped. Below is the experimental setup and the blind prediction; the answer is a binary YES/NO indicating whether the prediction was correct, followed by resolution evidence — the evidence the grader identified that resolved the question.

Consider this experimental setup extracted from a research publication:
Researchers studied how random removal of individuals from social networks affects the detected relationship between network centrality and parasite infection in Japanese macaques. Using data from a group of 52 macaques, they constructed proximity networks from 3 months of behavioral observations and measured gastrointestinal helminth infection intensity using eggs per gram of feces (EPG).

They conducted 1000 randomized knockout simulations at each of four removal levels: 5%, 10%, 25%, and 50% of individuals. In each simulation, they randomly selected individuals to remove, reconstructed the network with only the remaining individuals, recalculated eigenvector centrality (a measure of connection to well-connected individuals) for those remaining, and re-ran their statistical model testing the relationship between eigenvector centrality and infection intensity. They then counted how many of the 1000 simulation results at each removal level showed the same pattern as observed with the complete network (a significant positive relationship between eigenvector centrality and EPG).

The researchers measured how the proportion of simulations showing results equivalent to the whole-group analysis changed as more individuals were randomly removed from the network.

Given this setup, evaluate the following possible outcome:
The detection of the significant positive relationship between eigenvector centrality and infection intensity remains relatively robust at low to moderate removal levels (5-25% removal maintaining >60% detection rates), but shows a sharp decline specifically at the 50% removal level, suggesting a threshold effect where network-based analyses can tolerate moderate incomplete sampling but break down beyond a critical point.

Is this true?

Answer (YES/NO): NO